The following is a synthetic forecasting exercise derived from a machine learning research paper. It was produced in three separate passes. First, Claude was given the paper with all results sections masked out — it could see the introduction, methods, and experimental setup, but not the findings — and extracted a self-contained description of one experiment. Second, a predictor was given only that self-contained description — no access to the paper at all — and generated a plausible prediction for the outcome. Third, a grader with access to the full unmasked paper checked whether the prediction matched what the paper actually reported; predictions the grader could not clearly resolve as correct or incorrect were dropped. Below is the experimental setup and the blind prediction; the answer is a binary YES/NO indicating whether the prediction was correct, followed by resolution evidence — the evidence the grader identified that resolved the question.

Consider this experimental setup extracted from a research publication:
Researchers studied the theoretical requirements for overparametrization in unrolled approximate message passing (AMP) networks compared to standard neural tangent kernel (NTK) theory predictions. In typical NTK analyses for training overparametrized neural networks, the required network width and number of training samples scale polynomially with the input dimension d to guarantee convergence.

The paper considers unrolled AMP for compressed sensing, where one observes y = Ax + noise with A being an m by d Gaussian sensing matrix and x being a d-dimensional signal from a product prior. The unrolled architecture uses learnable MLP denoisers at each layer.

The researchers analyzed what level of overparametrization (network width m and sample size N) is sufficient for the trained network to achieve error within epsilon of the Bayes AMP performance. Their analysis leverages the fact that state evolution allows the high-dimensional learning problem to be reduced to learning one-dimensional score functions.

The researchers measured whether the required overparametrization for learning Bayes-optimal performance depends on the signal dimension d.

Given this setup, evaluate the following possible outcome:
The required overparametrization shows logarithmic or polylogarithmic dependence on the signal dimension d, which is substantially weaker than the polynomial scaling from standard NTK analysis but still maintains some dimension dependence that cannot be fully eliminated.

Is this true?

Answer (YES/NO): NO